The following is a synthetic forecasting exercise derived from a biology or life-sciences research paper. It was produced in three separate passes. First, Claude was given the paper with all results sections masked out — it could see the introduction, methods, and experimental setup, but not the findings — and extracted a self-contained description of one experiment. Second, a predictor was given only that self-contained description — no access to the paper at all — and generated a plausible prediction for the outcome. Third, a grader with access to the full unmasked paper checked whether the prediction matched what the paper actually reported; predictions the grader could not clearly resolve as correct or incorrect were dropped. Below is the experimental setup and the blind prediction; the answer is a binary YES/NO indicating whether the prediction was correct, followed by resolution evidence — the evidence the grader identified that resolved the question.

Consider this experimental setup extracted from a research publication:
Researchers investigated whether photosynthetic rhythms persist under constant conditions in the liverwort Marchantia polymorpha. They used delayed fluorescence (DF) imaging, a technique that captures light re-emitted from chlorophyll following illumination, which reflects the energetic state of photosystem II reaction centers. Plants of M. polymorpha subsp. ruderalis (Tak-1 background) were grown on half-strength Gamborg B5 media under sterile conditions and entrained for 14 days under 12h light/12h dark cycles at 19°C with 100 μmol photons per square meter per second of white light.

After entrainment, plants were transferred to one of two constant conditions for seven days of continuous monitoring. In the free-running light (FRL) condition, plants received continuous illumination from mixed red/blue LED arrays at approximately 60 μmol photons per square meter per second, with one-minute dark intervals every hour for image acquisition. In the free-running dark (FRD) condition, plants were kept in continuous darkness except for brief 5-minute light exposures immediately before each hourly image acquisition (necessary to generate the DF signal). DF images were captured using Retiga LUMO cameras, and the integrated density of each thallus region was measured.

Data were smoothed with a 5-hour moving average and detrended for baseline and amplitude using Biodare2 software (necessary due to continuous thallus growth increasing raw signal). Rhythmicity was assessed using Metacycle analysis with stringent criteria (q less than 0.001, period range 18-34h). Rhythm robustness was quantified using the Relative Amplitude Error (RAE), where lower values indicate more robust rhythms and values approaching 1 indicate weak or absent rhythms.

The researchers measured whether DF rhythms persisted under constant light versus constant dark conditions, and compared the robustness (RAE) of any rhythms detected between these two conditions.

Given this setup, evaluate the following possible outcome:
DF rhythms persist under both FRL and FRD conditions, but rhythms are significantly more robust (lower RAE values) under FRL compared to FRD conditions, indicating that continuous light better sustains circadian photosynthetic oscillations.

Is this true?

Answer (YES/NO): YES